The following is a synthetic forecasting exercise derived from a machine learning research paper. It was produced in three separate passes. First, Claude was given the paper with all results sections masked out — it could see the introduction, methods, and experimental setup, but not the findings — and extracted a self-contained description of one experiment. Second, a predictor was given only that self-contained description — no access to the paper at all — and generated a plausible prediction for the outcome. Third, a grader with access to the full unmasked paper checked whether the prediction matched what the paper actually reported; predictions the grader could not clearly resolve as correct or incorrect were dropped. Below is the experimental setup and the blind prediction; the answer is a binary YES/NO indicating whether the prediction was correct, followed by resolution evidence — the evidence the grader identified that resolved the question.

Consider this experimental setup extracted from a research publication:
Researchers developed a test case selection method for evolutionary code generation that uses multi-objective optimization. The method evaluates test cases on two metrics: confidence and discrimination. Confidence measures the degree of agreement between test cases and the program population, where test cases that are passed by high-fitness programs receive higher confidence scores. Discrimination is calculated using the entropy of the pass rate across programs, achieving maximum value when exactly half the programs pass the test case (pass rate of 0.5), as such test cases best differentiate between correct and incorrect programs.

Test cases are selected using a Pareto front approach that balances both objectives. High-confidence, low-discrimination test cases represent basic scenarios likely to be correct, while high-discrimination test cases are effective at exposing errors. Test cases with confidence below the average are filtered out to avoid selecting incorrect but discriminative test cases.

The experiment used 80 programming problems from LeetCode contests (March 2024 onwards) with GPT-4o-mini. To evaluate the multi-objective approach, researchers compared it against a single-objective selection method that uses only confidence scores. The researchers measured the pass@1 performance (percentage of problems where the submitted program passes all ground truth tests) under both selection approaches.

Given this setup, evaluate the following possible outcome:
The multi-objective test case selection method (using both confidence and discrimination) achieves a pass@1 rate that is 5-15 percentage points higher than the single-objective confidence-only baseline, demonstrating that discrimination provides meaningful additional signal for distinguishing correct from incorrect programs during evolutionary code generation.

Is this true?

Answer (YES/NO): NO